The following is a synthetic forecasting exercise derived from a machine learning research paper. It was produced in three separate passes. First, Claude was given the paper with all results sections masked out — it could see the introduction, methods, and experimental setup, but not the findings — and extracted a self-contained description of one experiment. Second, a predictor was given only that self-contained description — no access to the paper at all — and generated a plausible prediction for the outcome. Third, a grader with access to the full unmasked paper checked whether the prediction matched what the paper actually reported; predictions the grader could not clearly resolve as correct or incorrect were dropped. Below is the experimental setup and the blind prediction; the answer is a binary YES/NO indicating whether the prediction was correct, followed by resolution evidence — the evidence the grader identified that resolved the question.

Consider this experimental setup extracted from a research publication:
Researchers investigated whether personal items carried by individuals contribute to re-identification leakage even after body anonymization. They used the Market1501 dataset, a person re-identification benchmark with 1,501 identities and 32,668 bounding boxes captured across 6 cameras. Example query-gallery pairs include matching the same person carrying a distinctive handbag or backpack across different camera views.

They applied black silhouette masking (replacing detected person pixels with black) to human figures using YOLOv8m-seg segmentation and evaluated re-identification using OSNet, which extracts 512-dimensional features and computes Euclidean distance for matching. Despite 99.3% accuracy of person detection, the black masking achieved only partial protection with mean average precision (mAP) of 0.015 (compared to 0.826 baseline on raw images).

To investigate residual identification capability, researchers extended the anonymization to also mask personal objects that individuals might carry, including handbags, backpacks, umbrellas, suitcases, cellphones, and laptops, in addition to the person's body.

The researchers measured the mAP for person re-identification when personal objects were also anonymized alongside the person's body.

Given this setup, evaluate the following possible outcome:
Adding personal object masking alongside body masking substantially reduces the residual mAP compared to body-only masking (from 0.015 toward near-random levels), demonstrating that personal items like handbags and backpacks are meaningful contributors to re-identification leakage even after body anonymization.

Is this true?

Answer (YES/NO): YES